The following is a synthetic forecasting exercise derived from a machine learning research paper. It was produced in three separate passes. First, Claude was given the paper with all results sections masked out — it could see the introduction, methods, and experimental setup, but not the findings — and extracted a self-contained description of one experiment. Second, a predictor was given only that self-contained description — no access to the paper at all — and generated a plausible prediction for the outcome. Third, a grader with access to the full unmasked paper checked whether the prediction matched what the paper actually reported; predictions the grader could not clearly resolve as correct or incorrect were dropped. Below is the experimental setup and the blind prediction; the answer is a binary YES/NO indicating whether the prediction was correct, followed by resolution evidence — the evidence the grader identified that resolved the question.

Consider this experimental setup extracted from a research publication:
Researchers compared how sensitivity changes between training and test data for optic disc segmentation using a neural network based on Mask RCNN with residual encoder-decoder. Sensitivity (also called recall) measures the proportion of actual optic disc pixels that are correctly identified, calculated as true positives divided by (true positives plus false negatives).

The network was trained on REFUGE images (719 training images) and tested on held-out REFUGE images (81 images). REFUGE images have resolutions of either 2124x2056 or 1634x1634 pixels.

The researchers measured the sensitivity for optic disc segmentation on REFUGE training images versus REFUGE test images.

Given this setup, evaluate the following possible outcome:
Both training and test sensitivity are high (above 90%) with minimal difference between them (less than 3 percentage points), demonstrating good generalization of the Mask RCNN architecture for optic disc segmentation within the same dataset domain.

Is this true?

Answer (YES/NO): YES